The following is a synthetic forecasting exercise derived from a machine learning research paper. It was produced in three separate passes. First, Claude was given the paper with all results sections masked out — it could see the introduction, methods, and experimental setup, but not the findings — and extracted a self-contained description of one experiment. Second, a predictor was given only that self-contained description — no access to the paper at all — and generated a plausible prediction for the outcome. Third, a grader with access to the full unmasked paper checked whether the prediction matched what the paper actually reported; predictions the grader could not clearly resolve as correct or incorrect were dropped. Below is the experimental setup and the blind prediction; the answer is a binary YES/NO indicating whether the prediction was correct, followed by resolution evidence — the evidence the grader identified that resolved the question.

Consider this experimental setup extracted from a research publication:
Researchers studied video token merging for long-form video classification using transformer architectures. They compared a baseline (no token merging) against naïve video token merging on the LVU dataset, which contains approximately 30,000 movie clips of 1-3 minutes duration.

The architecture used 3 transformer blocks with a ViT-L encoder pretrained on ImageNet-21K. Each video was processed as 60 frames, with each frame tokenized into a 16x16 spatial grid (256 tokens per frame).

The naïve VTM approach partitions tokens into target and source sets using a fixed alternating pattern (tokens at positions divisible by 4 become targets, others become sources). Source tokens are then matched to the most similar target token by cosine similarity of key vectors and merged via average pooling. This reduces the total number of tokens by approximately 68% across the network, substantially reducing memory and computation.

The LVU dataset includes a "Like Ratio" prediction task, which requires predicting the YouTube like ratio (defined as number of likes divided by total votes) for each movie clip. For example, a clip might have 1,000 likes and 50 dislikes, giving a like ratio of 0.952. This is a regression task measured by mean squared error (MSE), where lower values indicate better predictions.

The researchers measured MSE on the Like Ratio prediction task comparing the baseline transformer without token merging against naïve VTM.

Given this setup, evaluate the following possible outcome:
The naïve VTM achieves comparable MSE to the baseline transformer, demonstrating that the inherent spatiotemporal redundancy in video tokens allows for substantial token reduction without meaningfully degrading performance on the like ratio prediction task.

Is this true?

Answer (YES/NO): YES